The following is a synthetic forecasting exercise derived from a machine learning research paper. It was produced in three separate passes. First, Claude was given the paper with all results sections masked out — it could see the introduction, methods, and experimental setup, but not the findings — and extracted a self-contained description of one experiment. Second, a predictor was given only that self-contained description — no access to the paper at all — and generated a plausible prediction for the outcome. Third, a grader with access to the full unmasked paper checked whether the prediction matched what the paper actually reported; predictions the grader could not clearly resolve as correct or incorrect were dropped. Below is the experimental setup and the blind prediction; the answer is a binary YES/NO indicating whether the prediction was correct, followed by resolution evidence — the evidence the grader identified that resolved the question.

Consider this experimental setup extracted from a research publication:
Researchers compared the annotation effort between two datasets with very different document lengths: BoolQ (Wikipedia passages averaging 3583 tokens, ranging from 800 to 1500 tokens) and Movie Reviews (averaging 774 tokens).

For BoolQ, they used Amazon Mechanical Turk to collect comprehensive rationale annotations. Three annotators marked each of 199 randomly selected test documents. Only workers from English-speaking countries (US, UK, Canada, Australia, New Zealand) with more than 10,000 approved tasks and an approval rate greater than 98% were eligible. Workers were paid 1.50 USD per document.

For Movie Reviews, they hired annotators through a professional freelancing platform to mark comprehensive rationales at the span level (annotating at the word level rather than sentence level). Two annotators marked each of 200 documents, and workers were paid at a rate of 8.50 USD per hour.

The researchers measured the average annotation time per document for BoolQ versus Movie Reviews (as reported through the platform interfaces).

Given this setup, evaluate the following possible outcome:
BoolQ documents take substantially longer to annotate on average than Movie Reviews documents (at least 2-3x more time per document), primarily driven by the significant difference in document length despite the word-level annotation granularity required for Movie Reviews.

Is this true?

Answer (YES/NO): YES